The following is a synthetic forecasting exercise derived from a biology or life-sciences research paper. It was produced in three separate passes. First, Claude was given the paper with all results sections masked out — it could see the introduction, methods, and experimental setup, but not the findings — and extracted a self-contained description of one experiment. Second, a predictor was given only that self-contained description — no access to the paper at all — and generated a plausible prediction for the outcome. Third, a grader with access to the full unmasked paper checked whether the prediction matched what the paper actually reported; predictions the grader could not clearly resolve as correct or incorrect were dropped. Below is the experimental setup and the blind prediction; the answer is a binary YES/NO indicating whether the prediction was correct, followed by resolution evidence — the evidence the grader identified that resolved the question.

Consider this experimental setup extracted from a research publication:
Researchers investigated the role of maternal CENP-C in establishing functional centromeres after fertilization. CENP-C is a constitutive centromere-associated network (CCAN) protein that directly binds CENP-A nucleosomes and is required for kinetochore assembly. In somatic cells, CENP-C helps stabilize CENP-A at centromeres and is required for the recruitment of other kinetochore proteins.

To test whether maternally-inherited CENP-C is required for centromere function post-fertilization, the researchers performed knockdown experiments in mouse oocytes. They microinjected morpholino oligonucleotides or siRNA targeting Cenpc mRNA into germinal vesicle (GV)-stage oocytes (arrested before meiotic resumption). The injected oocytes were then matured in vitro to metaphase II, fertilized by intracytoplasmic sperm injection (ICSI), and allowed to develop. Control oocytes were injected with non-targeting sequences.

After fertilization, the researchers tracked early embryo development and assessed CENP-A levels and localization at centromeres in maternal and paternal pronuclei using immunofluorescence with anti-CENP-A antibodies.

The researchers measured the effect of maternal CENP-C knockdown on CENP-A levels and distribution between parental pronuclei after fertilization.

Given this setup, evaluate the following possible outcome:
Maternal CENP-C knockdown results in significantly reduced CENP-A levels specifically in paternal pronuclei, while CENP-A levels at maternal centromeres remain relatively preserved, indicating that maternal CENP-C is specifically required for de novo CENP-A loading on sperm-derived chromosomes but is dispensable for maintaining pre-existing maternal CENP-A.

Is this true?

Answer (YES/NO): YES